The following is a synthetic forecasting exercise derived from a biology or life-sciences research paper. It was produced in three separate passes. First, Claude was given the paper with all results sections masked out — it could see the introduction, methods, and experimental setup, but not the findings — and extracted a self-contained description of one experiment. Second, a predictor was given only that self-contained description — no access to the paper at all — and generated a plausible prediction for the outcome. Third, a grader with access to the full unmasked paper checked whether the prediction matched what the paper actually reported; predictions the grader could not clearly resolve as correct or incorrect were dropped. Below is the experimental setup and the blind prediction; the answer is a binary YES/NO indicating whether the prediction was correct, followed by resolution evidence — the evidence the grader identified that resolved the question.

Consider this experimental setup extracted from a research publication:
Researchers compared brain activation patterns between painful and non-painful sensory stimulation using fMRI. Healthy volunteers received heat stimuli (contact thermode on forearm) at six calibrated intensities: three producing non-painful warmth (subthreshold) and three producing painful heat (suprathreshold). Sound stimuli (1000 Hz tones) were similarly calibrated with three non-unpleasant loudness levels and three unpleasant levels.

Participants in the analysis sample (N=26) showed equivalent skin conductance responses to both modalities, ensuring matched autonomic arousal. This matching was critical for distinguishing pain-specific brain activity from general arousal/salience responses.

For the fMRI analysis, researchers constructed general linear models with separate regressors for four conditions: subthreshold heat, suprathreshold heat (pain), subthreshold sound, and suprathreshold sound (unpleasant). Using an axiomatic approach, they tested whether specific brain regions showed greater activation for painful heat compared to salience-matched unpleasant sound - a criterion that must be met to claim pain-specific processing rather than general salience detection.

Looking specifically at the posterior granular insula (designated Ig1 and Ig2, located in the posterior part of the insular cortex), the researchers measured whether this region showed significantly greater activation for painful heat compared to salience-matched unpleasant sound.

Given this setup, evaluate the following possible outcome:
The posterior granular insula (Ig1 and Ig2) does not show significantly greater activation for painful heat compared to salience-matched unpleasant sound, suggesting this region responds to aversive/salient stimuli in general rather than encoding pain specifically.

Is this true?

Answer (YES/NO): YES